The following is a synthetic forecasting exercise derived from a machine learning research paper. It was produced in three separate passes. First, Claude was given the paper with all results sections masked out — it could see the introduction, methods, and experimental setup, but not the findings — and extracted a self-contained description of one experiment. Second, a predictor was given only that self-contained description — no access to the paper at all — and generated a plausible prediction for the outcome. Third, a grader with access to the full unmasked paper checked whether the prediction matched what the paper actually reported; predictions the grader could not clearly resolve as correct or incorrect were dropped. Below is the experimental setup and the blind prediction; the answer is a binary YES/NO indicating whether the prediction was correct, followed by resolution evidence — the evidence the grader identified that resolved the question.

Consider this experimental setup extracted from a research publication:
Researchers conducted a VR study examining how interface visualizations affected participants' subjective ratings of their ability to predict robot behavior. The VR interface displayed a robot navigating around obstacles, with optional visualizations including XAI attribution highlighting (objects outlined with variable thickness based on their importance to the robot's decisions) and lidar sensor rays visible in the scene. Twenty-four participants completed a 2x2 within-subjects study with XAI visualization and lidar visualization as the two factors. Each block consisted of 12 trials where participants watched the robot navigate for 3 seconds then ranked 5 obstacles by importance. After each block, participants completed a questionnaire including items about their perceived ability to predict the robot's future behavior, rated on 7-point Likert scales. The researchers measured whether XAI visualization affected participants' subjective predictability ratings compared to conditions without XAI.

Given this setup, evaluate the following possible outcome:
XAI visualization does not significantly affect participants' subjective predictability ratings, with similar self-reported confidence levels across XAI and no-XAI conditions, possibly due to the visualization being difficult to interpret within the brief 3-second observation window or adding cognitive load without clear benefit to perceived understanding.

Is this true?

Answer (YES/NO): NO